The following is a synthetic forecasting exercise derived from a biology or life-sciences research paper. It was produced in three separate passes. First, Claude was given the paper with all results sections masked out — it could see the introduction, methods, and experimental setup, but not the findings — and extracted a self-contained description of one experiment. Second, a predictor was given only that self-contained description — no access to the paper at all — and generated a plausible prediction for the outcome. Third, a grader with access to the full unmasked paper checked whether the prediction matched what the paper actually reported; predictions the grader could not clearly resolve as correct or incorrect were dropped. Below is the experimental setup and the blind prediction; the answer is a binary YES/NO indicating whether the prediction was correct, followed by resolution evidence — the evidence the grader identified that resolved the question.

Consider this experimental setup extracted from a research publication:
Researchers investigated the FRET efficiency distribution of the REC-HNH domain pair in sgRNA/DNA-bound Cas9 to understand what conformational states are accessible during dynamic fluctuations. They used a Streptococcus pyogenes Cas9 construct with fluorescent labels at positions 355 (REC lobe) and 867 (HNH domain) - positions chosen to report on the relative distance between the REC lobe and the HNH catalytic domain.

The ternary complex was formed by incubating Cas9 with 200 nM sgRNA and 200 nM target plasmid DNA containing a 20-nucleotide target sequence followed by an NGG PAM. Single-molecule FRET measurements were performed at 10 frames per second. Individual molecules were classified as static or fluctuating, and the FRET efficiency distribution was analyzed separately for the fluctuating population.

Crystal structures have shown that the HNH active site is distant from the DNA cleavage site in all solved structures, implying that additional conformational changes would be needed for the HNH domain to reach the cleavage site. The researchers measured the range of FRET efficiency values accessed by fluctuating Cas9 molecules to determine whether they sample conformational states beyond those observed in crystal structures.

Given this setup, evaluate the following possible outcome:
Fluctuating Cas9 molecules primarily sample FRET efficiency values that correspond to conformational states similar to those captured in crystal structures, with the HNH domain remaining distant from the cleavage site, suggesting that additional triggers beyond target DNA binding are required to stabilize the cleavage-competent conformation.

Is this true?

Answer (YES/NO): NO